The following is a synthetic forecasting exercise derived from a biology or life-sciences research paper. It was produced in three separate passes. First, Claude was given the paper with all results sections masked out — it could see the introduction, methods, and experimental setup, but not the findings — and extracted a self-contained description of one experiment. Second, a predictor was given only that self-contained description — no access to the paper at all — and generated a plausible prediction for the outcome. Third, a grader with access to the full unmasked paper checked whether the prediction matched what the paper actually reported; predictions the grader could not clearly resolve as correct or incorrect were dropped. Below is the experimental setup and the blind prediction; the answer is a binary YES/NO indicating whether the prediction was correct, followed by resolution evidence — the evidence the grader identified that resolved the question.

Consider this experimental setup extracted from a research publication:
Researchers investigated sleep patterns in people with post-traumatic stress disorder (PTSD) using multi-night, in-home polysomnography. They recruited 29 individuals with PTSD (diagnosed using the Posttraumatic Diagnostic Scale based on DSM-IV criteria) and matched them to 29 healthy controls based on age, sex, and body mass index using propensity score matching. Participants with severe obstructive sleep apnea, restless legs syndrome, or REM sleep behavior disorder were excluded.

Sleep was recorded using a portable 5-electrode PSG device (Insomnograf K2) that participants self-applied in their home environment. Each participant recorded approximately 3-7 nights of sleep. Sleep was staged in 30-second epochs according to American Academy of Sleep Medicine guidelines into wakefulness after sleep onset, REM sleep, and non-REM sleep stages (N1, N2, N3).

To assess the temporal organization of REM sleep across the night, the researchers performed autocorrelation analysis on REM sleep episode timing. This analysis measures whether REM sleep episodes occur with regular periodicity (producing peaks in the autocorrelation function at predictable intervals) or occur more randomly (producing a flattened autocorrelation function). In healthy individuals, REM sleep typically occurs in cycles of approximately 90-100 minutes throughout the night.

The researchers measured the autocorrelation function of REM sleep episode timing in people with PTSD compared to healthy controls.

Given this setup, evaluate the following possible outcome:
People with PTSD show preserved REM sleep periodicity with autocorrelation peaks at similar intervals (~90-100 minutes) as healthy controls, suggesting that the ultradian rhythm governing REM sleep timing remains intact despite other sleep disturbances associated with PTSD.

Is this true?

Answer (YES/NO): NO